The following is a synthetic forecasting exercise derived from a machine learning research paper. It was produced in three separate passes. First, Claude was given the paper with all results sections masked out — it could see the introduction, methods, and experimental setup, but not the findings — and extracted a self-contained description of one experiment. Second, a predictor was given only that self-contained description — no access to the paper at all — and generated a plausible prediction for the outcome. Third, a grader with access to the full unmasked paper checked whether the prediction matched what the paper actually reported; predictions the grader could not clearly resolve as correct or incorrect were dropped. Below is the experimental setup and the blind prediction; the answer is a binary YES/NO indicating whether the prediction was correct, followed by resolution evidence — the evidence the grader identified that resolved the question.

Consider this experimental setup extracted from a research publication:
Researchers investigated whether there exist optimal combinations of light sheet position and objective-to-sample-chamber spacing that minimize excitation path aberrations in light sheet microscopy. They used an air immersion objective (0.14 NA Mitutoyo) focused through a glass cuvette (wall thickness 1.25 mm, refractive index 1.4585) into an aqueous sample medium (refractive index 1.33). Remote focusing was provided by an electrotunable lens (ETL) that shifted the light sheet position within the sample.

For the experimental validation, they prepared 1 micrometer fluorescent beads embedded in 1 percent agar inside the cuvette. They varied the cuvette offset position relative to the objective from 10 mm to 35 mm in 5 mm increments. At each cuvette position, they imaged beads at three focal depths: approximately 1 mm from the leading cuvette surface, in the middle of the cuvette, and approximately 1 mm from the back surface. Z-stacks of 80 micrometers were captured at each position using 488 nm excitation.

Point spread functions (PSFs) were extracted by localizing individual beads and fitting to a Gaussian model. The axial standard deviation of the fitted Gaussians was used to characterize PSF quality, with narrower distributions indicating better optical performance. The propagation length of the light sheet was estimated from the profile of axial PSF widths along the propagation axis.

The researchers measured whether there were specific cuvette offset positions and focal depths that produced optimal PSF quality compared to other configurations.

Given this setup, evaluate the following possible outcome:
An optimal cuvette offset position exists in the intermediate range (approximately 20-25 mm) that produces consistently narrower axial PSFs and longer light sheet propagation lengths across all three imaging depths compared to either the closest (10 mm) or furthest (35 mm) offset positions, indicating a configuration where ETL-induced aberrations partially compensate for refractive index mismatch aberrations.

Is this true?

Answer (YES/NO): NO